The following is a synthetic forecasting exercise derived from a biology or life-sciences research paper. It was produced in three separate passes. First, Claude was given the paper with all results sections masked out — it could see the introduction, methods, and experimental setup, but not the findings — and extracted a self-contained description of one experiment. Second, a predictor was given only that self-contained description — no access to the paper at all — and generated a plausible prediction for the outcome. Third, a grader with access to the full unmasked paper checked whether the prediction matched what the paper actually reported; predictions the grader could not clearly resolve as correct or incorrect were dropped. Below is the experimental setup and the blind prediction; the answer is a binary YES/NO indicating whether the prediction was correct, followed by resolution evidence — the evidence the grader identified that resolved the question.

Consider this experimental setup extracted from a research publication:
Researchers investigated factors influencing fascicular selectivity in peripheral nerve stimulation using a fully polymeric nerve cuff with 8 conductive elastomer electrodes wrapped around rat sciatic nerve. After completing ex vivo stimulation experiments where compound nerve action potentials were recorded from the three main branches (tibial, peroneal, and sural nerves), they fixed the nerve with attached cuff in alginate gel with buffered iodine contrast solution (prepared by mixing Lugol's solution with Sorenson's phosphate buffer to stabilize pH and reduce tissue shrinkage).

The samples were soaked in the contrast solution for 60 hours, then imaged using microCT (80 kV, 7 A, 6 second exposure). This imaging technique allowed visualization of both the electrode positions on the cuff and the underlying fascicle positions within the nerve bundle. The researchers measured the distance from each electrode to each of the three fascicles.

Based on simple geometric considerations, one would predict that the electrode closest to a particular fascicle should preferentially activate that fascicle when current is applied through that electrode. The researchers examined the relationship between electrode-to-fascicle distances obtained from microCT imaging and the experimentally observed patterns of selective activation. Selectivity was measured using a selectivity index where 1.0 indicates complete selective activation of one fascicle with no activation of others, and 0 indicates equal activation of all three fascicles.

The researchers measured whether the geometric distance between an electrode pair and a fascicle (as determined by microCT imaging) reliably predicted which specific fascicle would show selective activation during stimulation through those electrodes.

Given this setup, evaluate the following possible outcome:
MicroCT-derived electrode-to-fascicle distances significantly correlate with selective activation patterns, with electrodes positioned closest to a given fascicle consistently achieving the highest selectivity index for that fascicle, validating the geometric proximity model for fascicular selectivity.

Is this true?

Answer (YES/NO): YES